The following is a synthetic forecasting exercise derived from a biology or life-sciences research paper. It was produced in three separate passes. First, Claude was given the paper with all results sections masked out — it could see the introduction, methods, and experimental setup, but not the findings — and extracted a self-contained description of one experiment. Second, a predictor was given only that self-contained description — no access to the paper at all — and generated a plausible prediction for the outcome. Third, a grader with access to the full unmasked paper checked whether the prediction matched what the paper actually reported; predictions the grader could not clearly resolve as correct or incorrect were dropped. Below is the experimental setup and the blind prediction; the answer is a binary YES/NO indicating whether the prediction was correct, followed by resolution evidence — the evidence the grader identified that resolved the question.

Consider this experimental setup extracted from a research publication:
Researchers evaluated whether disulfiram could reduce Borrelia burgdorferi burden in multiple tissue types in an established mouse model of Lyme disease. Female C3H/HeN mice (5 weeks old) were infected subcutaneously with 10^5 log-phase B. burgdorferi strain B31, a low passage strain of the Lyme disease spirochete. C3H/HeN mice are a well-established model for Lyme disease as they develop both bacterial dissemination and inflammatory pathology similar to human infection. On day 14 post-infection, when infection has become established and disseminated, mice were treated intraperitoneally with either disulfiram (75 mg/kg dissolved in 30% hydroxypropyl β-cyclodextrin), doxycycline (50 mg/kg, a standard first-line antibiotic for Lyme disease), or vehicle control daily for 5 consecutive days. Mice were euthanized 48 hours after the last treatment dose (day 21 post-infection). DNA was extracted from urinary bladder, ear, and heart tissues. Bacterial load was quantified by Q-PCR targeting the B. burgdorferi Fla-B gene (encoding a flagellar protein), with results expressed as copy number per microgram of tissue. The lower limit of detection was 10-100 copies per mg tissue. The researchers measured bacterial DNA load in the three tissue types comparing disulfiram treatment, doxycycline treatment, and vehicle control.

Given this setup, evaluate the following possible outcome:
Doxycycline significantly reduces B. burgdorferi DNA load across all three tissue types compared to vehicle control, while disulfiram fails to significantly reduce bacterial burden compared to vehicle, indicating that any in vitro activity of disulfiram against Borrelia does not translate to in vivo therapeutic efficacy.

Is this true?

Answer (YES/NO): NO